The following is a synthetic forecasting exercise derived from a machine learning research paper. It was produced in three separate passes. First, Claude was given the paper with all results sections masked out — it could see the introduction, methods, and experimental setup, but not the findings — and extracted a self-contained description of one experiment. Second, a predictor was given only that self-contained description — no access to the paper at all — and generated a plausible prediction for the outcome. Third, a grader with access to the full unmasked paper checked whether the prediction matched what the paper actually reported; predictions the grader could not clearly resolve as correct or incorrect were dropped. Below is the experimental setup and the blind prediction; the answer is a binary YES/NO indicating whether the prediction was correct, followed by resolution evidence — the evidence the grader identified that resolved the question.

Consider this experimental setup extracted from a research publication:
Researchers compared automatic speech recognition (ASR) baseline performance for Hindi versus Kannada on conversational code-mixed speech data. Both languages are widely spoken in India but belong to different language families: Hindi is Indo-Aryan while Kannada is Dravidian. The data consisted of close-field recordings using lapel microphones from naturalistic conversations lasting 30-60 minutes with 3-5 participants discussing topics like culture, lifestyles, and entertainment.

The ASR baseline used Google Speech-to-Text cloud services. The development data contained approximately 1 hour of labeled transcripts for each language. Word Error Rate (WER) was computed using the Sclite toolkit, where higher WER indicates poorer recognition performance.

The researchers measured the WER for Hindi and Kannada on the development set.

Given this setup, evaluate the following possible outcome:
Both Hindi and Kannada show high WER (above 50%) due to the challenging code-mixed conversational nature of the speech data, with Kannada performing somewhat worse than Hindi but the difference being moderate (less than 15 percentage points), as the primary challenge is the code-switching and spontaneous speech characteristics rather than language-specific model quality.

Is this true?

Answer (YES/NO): NO